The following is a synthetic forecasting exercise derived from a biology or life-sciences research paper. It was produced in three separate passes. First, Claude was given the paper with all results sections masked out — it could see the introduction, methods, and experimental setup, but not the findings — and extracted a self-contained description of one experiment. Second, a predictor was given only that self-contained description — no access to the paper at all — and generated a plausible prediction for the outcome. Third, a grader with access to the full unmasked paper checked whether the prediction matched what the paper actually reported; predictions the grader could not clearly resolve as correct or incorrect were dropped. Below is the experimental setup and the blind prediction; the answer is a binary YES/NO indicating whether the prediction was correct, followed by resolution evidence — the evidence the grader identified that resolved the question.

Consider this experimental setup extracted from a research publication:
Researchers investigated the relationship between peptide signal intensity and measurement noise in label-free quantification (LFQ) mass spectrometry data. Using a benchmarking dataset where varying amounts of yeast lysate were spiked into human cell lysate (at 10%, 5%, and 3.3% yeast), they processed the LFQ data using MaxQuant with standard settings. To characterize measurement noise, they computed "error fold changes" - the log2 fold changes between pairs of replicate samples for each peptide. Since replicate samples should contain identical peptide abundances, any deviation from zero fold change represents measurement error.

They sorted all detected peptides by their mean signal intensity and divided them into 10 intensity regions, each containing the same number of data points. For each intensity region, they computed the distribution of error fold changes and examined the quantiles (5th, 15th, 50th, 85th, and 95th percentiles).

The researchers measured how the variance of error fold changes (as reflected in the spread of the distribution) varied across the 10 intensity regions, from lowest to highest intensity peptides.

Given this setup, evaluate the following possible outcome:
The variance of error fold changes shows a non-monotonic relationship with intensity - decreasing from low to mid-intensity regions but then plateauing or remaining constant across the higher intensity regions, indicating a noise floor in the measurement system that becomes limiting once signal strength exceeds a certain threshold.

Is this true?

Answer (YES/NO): NO